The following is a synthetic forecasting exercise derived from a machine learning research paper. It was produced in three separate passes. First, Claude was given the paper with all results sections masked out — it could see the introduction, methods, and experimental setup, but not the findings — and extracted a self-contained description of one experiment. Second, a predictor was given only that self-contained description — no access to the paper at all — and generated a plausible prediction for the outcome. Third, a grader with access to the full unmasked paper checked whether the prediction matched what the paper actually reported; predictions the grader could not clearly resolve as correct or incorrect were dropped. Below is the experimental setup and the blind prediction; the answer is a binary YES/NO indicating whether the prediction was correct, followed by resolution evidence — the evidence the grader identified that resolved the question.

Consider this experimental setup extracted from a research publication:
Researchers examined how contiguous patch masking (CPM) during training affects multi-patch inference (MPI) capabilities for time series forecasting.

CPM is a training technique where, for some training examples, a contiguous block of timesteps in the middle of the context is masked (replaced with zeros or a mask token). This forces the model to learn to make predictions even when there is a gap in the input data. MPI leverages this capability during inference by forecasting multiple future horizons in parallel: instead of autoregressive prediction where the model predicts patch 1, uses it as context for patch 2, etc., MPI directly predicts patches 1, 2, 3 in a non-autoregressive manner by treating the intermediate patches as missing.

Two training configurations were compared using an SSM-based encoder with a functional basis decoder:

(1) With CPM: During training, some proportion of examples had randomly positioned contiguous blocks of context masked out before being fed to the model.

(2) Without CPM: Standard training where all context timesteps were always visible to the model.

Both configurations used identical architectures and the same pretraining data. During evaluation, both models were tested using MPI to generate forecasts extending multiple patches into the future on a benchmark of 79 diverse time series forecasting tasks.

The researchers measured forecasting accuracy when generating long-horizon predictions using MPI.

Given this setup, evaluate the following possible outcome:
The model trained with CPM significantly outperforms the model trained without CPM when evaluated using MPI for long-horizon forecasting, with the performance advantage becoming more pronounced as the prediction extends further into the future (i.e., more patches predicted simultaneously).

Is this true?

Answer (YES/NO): NO